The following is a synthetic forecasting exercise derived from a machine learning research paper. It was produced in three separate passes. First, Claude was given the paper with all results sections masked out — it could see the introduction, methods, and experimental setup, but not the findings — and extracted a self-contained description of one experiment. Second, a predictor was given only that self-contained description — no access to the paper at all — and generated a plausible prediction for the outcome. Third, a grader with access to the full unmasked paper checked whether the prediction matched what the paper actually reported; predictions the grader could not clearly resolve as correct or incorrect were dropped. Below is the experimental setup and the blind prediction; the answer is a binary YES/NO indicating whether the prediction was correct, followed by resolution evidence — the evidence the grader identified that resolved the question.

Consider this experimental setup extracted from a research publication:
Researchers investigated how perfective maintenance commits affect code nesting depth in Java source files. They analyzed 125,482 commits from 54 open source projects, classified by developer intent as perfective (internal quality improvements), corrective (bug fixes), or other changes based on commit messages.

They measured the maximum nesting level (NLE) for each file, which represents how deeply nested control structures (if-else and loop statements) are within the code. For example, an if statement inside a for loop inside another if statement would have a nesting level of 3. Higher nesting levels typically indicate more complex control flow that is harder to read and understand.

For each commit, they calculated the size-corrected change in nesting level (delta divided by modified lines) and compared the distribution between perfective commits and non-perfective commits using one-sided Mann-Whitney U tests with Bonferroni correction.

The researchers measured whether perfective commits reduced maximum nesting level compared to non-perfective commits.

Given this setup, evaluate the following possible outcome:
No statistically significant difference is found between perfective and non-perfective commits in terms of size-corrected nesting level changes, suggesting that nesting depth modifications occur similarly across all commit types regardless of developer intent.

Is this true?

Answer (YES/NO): NO